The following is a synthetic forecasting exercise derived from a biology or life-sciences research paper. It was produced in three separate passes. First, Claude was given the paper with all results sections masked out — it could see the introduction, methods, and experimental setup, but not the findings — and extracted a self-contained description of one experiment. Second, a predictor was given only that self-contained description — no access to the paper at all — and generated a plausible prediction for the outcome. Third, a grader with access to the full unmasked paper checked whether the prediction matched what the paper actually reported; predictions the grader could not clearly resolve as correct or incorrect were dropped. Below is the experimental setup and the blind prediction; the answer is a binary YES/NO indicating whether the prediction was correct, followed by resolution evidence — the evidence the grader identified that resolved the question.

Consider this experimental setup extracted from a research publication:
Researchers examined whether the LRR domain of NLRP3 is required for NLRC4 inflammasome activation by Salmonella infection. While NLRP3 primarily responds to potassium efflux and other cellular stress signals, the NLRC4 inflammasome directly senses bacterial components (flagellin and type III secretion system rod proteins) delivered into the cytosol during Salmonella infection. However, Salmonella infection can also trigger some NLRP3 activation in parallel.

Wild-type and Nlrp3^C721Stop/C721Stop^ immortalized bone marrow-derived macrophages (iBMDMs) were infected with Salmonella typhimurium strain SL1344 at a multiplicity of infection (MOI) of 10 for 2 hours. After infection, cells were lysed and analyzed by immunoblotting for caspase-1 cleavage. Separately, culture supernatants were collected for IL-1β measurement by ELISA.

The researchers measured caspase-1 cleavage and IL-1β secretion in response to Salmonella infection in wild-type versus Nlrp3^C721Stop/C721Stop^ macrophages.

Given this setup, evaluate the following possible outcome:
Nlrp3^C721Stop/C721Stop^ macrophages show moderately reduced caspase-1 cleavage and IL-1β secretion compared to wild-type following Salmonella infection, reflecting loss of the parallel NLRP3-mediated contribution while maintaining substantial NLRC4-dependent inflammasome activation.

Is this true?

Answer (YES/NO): NO